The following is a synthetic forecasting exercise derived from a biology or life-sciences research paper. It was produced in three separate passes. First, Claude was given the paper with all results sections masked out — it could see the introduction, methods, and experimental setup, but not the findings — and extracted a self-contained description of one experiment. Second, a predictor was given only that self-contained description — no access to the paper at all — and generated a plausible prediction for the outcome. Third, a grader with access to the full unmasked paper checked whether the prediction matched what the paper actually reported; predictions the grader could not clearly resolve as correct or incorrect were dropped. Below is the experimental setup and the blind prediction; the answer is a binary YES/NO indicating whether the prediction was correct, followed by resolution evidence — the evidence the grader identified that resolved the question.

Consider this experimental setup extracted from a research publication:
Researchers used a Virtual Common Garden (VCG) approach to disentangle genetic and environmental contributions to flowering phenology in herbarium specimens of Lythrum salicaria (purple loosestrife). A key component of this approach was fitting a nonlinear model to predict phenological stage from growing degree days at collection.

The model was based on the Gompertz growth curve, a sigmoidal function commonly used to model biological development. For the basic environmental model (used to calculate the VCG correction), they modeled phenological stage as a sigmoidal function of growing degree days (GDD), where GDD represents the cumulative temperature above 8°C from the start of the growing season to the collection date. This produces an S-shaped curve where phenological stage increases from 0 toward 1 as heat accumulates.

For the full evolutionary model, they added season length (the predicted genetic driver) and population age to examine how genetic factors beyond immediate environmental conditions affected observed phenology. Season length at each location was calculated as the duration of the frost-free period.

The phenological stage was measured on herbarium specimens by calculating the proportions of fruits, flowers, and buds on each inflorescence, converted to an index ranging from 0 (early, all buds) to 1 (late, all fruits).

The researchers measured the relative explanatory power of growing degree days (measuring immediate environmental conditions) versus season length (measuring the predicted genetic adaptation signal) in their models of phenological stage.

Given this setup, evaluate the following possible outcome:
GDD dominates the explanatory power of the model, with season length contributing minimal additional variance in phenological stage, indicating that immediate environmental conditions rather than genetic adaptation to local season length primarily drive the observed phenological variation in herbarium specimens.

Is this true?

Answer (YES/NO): NO